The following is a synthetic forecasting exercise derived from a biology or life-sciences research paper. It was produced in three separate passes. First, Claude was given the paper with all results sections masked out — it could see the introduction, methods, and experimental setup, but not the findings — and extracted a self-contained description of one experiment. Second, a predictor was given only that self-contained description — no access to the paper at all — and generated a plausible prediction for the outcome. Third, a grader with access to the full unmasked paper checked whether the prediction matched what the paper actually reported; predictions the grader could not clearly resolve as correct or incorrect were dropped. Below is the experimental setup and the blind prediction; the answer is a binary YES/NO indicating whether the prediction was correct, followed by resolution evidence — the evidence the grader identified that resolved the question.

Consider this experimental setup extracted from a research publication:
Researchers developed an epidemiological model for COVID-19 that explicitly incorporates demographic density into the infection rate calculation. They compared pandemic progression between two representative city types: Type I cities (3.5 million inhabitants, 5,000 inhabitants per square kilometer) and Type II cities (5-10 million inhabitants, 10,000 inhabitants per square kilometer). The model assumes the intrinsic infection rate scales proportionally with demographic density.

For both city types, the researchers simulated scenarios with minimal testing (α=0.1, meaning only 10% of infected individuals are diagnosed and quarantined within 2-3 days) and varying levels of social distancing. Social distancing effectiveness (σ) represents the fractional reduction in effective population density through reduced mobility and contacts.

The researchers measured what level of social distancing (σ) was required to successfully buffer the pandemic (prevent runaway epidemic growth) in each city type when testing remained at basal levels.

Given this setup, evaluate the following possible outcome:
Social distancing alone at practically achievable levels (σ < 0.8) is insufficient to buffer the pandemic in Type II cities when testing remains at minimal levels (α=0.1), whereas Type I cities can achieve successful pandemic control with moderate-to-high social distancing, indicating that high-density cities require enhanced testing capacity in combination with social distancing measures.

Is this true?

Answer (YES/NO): NO